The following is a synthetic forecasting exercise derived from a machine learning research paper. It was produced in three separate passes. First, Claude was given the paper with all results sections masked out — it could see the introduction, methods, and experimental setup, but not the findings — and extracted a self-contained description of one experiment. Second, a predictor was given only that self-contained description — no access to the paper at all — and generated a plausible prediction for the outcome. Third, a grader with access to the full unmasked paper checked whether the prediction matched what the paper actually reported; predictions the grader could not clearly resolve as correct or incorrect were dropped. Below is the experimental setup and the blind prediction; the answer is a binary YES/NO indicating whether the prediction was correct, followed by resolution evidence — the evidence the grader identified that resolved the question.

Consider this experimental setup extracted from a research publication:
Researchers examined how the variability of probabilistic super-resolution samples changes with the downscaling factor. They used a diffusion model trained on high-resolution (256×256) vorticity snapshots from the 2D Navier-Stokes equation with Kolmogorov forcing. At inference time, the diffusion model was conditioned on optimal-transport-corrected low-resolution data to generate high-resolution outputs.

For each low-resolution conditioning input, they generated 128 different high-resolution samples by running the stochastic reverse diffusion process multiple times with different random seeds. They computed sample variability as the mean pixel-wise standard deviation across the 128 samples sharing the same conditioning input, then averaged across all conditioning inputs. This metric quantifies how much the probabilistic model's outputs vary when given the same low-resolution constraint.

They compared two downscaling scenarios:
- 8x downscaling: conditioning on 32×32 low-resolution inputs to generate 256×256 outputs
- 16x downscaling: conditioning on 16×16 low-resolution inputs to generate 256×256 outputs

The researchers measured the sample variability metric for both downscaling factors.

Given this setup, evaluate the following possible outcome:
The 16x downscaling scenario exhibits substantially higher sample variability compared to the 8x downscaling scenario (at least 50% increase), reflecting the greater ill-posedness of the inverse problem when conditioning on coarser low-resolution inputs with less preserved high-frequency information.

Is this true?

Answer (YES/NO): YES